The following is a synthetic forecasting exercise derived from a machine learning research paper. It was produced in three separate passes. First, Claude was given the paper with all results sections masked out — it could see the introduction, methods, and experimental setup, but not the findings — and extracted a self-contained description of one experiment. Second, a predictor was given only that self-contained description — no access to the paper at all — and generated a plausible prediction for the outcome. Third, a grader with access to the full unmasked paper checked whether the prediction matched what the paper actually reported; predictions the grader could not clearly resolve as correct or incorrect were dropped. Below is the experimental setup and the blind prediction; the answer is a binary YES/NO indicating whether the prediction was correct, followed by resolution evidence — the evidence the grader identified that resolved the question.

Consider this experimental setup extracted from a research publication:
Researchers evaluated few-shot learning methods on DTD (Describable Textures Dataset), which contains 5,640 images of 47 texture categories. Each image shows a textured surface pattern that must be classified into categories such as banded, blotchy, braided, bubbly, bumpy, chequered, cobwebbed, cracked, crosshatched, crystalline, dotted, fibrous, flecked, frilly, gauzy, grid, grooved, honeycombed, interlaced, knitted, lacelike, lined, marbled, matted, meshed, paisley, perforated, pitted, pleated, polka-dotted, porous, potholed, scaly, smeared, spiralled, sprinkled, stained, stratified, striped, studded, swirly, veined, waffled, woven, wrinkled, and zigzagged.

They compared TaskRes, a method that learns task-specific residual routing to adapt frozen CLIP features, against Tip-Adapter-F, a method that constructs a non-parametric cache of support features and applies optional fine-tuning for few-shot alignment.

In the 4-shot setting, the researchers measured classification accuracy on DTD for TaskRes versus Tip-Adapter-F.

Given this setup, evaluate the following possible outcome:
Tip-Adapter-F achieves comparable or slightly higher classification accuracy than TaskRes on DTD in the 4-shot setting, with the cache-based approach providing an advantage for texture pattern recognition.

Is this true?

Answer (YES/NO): NO